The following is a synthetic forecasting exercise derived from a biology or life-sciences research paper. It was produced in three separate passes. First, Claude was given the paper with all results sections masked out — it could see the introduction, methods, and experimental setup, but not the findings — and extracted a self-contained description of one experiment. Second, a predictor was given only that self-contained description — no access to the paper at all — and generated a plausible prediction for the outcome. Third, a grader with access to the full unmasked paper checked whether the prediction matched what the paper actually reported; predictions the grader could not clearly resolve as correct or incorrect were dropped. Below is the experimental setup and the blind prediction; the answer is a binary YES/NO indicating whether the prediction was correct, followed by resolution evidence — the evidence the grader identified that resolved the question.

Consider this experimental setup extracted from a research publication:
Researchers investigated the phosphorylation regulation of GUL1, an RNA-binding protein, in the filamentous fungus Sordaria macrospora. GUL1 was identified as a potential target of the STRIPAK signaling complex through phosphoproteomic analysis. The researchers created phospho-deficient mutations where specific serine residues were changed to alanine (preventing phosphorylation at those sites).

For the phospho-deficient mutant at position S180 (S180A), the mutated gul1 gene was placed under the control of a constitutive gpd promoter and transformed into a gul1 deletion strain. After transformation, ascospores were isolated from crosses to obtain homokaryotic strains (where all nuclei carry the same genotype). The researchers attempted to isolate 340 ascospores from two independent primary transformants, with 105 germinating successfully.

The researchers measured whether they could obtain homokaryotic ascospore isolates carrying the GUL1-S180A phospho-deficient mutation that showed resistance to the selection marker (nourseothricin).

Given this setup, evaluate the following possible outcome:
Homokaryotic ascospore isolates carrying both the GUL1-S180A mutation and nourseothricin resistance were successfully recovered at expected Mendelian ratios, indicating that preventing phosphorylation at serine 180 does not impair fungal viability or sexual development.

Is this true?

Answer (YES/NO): NO